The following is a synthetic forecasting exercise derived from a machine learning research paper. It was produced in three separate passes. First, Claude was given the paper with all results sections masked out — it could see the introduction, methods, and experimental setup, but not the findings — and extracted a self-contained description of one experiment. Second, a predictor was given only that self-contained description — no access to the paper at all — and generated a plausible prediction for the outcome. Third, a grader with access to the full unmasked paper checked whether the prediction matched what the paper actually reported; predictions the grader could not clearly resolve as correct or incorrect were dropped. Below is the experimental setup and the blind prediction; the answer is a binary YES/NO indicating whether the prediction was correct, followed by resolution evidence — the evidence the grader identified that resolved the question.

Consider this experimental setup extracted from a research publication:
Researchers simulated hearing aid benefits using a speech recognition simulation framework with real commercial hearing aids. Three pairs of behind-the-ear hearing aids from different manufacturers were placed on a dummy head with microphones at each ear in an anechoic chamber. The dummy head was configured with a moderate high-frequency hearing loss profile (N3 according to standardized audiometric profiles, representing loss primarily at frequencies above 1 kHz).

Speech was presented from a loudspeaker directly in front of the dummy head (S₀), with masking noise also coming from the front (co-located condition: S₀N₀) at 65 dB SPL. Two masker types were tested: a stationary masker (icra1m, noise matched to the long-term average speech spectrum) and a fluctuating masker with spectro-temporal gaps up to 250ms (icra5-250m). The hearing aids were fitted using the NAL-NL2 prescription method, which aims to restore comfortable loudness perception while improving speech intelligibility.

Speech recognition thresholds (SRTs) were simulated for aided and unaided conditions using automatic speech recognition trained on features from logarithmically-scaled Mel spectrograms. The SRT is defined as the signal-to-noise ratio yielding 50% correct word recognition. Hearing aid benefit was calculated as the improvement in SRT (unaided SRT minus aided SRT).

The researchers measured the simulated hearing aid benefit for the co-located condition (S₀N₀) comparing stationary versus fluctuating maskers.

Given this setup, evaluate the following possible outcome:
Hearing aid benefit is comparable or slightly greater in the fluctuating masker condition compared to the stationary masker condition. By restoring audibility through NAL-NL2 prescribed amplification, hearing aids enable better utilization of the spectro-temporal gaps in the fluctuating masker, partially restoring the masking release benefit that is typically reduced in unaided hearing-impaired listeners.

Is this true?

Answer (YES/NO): NO